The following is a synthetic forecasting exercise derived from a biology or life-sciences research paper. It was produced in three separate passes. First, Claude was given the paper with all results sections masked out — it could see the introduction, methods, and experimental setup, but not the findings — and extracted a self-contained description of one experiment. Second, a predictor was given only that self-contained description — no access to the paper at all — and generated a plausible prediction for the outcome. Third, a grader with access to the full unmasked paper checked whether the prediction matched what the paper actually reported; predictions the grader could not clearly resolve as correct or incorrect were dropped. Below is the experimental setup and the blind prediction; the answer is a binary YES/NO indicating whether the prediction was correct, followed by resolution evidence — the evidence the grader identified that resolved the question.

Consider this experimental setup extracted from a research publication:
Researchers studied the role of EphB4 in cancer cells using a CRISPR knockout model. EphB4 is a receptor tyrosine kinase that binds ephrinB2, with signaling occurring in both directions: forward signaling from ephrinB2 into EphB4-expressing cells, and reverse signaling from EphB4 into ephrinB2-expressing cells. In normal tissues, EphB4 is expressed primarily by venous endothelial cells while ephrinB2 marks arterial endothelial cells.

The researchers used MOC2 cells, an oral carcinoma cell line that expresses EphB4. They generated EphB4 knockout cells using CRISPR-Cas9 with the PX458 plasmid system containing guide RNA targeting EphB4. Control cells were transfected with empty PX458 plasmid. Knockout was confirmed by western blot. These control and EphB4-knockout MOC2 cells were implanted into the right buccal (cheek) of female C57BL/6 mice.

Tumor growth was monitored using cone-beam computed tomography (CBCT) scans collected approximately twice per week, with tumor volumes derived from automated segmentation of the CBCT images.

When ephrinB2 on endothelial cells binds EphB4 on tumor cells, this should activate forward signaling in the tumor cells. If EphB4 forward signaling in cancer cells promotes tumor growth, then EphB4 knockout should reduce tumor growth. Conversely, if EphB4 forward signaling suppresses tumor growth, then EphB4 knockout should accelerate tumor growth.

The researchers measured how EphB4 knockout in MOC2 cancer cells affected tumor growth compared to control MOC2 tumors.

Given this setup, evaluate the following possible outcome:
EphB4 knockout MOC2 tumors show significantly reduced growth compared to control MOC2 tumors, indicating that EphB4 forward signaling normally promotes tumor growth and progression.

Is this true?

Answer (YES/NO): NO